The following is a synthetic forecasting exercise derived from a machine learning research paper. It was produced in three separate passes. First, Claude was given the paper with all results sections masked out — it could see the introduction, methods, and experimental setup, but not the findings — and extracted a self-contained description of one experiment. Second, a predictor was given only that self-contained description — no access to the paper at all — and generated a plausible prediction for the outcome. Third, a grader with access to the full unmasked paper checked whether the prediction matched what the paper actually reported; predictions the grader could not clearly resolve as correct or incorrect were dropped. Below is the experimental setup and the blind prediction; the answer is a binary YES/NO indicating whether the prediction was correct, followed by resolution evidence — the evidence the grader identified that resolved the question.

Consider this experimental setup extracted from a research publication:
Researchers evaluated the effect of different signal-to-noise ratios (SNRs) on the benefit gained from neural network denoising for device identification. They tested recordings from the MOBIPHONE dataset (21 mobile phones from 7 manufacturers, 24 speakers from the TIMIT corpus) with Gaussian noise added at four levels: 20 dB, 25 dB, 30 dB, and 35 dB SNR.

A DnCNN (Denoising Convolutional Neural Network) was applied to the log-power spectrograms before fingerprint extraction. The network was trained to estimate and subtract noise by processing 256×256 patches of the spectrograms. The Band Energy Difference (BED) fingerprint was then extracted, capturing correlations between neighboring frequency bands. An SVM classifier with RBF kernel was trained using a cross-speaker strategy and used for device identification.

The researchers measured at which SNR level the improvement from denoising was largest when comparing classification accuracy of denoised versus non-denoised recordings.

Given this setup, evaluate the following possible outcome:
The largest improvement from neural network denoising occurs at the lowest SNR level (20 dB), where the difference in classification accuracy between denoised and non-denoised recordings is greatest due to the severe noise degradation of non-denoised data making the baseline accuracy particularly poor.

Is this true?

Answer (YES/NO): YES